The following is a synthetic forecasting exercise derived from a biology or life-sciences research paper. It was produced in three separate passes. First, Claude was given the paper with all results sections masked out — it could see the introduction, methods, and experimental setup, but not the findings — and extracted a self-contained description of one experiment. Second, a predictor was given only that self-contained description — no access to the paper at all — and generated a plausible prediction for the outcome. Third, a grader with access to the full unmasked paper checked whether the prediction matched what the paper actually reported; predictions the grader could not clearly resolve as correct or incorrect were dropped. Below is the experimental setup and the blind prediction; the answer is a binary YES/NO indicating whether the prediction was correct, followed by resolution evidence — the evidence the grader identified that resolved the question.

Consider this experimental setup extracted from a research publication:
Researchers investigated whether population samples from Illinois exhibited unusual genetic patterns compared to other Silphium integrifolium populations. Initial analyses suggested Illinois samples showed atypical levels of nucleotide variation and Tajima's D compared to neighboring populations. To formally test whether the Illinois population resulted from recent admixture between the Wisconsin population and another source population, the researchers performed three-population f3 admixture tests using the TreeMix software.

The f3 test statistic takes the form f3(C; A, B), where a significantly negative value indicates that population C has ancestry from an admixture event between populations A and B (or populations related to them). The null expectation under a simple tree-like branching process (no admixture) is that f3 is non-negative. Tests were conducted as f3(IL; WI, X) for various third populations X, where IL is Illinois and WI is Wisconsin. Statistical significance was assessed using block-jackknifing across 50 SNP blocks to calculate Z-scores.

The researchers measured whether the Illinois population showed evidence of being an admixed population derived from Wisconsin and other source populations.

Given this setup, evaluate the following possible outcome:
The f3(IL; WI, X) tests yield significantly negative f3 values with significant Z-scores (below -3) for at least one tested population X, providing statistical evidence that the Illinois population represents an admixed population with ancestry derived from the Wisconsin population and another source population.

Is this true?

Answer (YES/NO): YES